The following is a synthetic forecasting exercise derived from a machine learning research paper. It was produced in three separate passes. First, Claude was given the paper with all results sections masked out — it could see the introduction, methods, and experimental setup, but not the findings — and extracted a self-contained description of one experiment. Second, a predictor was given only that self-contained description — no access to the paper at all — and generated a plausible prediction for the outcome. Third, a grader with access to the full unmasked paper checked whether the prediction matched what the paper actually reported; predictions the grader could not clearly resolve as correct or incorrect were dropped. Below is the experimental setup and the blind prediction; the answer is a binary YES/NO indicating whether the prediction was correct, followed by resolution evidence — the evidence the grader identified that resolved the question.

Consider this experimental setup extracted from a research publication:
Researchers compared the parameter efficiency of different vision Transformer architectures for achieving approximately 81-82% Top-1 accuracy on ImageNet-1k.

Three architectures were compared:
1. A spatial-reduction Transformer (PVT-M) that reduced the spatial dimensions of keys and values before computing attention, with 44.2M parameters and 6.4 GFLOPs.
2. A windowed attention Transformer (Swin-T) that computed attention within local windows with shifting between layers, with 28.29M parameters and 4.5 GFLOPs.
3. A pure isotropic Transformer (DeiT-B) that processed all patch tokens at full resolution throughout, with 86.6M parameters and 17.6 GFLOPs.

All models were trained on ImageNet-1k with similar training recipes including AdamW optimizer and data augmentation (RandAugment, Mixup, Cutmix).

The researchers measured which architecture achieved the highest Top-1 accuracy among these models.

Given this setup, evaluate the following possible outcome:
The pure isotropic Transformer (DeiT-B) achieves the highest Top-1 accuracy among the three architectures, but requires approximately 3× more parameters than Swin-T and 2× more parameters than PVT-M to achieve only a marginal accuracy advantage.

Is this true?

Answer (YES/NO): YES